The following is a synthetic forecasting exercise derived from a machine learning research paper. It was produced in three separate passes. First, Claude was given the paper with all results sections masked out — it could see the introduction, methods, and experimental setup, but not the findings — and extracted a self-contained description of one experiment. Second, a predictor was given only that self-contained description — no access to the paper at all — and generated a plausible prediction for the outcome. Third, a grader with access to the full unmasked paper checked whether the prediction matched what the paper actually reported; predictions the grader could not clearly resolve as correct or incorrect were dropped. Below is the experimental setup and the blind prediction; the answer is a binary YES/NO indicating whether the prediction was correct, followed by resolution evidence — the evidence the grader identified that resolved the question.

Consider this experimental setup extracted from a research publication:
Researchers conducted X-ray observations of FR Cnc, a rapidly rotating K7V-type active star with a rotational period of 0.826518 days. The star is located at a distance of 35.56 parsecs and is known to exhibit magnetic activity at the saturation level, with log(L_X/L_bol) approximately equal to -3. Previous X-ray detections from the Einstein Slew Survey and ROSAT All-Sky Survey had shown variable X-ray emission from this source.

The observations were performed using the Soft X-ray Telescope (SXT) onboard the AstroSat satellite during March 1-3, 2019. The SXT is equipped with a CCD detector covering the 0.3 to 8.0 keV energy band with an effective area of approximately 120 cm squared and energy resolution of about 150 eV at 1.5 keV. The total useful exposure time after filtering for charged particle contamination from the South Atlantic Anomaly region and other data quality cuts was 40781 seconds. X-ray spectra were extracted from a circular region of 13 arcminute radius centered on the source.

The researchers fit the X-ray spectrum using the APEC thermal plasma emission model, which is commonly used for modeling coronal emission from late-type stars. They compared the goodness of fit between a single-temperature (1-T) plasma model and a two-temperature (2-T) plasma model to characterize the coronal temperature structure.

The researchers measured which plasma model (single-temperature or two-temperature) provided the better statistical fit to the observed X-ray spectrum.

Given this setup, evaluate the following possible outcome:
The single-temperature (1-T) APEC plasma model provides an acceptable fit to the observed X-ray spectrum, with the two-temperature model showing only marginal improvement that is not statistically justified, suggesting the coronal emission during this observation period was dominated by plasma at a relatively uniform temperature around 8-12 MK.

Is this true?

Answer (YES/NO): NO